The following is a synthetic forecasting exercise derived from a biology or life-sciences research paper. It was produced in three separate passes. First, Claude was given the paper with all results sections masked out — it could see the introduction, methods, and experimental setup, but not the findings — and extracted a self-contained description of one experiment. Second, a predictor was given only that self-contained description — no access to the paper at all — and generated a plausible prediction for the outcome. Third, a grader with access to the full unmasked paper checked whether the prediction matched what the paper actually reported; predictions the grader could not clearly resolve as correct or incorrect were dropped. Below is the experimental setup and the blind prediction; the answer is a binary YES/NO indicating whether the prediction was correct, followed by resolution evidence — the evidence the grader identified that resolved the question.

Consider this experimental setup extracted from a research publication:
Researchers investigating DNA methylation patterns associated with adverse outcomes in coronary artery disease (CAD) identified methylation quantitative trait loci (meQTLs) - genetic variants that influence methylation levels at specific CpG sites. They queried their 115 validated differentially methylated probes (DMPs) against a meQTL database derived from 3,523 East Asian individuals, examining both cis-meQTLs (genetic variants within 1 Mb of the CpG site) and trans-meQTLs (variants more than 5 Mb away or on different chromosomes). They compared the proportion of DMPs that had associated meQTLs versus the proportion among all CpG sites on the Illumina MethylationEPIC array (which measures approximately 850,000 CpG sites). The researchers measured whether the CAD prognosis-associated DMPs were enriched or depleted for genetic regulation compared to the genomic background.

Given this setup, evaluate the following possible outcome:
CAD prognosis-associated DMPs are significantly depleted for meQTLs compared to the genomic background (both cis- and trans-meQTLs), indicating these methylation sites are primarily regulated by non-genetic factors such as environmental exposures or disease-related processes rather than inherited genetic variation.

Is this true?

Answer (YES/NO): NO